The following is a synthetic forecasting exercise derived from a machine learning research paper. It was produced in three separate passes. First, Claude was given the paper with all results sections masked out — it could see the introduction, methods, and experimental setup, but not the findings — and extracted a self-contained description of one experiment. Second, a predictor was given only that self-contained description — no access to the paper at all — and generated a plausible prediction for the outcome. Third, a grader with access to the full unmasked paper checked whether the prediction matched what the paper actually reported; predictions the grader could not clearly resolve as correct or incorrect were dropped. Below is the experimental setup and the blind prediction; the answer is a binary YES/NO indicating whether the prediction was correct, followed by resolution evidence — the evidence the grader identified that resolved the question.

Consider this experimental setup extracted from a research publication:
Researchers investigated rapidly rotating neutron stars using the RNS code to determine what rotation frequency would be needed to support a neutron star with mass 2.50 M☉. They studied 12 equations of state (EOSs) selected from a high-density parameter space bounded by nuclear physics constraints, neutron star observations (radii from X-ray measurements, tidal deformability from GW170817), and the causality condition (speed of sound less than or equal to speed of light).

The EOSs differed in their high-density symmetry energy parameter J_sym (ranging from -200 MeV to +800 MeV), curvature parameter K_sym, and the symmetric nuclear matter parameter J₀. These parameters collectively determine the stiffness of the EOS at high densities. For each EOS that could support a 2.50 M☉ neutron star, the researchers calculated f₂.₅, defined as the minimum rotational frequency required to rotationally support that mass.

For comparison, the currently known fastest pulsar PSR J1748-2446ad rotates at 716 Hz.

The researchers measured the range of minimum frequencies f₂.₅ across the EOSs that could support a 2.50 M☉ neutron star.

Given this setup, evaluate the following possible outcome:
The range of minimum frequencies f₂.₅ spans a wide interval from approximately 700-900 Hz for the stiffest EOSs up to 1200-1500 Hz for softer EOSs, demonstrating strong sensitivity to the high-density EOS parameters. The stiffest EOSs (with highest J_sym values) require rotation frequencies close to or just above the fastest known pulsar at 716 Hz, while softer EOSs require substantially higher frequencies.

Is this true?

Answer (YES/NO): NO